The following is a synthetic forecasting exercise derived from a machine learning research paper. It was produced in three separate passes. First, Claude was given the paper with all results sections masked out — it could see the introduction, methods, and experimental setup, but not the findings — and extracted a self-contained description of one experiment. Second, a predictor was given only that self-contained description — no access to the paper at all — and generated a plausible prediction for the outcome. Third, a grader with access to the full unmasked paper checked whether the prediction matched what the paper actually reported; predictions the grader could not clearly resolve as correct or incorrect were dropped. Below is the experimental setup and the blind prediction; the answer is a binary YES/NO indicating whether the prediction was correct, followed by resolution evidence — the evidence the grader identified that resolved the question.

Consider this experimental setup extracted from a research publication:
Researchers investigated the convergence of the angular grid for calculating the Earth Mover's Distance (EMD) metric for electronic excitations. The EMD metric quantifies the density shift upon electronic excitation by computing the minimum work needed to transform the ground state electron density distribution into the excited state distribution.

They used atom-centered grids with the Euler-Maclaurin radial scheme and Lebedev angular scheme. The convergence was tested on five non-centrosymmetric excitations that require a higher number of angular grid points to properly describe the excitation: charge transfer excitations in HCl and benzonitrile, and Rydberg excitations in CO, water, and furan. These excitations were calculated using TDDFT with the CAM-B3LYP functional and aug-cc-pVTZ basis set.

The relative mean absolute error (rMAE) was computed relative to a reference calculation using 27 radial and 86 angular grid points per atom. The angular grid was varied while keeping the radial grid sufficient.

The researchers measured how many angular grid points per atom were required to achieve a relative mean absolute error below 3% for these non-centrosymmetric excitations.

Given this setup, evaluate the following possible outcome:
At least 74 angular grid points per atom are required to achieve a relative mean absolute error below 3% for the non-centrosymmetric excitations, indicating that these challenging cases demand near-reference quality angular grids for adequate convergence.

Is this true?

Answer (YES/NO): NO